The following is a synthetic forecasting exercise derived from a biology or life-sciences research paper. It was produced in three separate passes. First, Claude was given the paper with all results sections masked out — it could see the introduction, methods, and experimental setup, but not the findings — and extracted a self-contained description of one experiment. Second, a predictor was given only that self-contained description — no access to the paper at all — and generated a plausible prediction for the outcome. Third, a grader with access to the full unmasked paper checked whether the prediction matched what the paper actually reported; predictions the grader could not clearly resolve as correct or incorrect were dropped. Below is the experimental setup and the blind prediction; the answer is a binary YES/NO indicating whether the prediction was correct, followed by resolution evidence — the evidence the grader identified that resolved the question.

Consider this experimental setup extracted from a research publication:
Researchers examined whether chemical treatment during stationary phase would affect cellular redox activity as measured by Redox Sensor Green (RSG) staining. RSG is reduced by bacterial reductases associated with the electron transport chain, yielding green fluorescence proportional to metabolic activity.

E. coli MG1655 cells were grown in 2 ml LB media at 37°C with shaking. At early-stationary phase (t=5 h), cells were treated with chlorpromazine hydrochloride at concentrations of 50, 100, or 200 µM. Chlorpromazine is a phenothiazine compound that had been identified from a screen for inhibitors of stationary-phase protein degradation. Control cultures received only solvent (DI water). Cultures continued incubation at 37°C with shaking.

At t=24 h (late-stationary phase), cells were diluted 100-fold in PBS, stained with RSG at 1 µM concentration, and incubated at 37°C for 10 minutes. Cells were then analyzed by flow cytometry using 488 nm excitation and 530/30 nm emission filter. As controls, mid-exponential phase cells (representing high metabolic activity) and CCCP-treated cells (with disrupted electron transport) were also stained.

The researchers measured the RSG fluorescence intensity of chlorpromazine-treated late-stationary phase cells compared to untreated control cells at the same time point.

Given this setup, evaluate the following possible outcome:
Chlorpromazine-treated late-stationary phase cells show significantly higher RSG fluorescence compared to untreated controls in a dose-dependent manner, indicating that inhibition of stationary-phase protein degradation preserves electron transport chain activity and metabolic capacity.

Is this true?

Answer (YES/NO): NO